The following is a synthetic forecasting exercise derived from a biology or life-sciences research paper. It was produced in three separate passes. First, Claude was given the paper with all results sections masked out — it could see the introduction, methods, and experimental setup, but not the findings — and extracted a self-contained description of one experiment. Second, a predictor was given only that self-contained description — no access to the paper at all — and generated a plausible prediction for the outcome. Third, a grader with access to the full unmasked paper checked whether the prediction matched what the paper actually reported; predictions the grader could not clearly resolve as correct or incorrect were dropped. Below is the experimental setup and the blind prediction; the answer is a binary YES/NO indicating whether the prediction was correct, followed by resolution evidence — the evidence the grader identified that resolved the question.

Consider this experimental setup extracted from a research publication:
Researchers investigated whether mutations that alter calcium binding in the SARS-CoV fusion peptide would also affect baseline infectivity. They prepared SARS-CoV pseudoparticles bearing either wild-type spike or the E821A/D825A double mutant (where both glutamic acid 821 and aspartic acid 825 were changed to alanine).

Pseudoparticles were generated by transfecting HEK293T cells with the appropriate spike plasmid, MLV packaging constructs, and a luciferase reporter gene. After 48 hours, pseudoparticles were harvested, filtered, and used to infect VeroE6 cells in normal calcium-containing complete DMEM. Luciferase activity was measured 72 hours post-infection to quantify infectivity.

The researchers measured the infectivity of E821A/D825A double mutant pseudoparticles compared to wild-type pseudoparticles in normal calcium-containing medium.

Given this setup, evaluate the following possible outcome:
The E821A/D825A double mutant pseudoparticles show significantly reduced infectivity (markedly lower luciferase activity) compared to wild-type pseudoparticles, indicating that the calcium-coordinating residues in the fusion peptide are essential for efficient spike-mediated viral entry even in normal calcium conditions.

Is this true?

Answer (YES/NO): YES